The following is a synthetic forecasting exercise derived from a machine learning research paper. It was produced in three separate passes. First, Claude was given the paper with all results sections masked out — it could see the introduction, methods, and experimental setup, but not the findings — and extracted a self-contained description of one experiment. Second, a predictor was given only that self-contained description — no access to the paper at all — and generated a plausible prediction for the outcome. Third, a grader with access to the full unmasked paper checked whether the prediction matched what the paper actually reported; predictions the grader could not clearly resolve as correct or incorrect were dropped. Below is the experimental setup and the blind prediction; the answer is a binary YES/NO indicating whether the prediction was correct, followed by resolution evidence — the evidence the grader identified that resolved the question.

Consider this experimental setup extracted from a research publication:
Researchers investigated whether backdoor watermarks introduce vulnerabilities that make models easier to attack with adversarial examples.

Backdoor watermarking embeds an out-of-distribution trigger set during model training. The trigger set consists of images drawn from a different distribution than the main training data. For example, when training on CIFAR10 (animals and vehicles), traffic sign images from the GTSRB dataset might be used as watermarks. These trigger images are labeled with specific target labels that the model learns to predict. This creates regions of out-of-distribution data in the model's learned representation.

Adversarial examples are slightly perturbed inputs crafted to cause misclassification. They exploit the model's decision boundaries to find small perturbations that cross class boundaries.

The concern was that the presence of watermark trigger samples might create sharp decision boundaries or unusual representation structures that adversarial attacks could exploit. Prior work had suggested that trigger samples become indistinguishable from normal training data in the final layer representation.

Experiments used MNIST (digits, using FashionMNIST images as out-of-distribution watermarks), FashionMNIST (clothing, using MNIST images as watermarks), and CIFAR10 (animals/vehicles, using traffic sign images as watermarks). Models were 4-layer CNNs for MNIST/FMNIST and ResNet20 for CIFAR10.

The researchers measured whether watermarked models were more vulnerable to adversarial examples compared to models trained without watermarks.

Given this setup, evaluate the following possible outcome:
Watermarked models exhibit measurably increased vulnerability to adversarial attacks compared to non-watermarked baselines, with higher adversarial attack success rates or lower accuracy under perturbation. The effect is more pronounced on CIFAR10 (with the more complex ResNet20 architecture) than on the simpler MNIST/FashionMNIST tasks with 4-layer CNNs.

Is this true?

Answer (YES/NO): NO